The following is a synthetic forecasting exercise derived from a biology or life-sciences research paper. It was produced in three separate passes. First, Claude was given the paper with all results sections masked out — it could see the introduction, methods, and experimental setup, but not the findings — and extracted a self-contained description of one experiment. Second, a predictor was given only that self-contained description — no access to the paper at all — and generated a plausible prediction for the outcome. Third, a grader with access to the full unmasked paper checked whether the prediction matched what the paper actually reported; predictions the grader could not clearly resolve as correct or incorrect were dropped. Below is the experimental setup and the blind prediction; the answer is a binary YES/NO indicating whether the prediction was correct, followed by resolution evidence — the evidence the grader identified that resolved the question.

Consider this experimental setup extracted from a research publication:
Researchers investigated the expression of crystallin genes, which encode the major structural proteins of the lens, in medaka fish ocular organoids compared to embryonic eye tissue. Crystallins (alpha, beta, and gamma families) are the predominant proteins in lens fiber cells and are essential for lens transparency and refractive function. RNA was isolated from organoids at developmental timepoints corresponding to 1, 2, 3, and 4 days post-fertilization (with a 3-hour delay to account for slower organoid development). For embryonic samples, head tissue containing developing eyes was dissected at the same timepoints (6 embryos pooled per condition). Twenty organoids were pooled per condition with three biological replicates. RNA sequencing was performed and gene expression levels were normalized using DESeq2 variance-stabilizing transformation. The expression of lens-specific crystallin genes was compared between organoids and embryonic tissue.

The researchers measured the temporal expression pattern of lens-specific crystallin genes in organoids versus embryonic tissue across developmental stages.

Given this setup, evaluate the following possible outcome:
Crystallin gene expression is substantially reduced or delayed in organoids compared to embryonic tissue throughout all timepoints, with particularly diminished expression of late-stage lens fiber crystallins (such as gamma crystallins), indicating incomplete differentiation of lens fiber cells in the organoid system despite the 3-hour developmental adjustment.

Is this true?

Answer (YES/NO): NO